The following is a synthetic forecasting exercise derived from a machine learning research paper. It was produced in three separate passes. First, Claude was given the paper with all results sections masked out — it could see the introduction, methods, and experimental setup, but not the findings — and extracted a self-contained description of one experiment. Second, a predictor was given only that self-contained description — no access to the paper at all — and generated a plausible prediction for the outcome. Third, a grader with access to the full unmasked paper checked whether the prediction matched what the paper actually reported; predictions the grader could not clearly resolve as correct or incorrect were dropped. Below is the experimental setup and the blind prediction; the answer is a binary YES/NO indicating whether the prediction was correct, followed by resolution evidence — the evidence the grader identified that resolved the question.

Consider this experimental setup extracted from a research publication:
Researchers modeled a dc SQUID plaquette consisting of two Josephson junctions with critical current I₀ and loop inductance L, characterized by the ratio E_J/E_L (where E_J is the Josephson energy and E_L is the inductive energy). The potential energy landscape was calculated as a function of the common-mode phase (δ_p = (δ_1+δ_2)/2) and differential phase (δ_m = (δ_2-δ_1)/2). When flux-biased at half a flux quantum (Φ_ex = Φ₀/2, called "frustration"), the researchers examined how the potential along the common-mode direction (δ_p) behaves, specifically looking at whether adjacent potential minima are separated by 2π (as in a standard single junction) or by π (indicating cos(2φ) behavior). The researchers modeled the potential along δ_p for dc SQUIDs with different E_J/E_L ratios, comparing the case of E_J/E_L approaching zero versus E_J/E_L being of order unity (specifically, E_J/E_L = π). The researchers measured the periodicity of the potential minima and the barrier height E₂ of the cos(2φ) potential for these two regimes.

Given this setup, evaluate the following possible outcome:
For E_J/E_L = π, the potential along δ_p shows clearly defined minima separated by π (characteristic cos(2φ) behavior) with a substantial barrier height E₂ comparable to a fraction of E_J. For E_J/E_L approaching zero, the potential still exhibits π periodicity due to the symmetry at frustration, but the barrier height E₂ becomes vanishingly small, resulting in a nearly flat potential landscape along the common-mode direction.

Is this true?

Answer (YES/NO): YES